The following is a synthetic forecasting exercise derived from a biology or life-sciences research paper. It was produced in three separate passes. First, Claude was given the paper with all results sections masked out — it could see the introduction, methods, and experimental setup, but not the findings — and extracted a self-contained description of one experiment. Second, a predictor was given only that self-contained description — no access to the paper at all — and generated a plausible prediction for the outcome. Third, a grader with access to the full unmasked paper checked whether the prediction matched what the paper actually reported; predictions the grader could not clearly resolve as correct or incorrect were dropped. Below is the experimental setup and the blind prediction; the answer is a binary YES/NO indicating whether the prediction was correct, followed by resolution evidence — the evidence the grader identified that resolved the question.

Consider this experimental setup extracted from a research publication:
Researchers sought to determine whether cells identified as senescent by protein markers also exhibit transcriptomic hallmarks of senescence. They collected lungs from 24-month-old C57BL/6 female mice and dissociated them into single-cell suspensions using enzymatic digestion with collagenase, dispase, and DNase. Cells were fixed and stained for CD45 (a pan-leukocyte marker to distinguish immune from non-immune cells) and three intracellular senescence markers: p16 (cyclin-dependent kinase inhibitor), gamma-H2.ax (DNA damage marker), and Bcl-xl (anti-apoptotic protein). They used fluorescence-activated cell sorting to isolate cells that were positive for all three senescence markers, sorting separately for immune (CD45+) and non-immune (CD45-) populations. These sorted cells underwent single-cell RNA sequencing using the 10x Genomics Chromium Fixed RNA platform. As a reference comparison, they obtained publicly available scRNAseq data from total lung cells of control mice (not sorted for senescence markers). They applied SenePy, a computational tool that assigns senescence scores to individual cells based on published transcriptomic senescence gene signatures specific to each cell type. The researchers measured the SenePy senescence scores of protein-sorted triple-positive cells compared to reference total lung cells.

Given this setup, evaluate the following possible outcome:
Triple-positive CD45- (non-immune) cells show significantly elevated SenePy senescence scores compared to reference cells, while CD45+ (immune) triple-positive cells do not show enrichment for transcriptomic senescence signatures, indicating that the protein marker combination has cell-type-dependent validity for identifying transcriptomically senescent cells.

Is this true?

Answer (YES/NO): NO